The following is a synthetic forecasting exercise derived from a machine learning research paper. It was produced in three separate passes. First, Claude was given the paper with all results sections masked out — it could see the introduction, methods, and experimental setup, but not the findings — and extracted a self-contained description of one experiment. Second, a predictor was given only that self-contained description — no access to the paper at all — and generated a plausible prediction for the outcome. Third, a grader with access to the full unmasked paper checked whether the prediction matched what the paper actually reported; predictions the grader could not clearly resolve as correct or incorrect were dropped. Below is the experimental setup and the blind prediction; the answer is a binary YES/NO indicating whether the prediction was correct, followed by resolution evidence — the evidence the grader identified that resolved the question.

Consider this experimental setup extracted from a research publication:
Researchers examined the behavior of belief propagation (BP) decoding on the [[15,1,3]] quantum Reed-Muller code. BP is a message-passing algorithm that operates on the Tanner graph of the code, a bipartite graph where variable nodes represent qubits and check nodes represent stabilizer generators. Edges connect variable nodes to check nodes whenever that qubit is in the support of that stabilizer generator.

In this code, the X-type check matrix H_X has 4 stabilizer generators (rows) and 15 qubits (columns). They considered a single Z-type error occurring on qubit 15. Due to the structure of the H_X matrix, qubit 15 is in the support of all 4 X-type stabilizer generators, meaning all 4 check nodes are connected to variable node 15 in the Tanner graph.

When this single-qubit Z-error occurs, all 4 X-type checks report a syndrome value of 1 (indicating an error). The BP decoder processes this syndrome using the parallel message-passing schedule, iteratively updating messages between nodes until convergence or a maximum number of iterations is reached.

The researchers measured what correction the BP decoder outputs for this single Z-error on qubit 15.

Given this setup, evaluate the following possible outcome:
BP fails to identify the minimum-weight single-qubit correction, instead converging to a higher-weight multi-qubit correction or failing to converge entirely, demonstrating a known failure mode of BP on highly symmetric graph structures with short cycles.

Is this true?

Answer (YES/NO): YES